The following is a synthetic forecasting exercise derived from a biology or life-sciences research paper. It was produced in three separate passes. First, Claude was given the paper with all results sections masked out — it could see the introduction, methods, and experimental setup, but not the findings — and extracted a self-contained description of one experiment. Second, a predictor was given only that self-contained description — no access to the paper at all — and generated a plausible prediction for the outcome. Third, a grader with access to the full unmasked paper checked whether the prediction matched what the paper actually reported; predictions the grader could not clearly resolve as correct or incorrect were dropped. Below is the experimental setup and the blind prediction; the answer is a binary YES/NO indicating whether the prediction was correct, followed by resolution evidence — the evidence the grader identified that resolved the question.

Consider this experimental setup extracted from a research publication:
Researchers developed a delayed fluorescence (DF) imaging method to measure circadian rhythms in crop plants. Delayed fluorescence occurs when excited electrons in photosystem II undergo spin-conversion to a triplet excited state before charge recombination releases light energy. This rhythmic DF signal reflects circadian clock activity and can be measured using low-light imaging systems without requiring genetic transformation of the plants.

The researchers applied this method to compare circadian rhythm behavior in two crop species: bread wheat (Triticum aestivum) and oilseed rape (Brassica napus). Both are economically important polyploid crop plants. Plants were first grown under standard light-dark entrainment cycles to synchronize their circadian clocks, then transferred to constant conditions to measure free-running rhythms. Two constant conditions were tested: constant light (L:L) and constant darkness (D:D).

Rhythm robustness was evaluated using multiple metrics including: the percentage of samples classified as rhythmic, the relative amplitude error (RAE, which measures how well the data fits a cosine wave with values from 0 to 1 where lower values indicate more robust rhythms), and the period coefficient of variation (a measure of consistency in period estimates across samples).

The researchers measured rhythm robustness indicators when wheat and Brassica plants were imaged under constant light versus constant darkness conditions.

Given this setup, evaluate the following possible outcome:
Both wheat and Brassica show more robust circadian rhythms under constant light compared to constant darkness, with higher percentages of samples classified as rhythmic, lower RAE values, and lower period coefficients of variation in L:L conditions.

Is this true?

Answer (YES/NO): NO